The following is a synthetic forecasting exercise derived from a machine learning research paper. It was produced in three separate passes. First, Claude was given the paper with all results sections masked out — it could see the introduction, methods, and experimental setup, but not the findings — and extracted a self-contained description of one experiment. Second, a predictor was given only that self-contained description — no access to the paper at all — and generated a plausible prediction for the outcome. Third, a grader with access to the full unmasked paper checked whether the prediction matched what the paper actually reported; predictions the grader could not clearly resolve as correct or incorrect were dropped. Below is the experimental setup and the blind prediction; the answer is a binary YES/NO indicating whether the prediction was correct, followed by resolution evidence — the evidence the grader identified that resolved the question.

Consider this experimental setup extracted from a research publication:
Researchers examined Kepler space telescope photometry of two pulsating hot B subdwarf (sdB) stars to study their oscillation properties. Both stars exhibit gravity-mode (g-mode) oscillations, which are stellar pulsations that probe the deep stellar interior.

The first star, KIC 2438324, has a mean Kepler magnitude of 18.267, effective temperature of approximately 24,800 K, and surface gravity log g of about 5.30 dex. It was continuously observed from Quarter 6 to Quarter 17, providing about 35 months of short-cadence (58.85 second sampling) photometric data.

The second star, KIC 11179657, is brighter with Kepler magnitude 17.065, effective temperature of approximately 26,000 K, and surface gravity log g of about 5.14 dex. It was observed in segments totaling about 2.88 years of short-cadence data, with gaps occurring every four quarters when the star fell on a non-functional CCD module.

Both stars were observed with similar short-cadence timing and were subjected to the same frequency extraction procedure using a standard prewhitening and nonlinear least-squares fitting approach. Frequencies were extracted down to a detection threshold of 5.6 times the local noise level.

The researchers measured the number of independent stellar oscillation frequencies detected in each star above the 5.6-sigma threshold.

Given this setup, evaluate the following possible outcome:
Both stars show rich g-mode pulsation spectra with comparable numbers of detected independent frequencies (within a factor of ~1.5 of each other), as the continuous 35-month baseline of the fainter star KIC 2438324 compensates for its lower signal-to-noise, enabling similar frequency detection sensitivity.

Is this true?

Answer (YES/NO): NO